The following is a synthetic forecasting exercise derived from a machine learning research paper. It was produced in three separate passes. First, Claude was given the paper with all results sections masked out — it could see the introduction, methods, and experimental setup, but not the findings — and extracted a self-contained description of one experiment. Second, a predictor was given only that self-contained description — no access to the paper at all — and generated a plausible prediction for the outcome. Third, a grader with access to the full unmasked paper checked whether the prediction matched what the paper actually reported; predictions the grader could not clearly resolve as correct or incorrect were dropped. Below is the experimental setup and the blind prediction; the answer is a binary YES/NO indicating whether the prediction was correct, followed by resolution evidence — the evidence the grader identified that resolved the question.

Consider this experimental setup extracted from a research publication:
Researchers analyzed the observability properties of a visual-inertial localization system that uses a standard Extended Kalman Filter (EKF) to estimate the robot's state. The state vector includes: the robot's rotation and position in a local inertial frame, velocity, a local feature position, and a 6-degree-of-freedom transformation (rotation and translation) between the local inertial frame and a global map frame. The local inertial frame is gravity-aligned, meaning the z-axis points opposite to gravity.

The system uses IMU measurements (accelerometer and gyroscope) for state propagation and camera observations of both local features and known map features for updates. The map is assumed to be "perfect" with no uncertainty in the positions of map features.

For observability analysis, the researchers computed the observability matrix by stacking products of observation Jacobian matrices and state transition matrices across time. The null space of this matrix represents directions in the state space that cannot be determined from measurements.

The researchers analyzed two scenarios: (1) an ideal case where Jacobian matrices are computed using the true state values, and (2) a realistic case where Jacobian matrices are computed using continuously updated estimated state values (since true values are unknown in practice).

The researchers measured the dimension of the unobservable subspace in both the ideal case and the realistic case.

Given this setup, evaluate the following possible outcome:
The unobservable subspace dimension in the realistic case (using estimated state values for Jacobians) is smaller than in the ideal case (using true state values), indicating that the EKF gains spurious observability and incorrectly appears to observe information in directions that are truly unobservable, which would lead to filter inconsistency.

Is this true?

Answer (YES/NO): YES